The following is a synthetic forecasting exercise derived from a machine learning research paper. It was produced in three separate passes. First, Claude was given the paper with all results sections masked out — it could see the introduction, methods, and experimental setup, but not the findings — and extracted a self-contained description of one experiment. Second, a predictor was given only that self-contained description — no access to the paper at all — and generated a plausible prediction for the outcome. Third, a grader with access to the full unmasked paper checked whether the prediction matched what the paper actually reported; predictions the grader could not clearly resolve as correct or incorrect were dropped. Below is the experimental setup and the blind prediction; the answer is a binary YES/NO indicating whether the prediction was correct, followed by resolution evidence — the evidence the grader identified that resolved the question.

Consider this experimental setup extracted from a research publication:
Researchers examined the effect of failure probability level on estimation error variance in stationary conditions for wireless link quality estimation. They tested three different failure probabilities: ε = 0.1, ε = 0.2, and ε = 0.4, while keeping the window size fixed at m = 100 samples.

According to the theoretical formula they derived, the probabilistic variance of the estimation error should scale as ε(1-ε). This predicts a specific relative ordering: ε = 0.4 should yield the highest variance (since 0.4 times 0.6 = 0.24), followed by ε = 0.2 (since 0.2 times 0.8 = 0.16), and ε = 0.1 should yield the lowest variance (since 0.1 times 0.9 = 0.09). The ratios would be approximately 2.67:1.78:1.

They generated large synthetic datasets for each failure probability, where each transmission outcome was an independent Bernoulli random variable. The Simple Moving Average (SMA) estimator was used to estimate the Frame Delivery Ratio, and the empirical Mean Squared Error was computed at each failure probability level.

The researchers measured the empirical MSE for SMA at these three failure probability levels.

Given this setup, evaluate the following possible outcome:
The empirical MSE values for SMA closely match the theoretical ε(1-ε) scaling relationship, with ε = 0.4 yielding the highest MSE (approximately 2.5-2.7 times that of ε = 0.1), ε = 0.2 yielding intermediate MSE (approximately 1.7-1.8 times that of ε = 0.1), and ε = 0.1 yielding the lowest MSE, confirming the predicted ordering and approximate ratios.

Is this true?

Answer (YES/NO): YES